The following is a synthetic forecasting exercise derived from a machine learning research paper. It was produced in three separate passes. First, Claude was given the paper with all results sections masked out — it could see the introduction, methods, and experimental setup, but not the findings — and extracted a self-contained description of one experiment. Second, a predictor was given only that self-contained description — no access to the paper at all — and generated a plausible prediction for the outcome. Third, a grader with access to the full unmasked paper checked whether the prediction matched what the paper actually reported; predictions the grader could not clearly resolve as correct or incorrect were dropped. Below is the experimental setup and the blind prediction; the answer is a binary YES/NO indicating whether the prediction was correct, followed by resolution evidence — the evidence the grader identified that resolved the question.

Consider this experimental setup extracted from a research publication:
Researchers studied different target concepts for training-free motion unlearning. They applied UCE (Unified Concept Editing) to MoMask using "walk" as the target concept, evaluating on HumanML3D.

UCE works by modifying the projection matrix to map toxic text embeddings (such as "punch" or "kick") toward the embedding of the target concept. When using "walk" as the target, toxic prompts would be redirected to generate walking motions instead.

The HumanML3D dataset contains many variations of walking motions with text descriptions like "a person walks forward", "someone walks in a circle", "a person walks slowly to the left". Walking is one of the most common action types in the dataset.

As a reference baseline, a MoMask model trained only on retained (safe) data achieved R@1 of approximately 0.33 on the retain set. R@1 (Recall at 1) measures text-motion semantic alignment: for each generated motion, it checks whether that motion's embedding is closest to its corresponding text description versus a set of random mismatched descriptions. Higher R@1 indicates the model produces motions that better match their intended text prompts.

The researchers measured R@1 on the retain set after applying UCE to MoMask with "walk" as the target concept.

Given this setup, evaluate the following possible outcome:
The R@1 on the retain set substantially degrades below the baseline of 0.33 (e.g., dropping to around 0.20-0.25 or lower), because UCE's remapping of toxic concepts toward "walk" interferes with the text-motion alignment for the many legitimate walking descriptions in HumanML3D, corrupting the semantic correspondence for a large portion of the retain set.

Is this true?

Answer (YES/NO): YES